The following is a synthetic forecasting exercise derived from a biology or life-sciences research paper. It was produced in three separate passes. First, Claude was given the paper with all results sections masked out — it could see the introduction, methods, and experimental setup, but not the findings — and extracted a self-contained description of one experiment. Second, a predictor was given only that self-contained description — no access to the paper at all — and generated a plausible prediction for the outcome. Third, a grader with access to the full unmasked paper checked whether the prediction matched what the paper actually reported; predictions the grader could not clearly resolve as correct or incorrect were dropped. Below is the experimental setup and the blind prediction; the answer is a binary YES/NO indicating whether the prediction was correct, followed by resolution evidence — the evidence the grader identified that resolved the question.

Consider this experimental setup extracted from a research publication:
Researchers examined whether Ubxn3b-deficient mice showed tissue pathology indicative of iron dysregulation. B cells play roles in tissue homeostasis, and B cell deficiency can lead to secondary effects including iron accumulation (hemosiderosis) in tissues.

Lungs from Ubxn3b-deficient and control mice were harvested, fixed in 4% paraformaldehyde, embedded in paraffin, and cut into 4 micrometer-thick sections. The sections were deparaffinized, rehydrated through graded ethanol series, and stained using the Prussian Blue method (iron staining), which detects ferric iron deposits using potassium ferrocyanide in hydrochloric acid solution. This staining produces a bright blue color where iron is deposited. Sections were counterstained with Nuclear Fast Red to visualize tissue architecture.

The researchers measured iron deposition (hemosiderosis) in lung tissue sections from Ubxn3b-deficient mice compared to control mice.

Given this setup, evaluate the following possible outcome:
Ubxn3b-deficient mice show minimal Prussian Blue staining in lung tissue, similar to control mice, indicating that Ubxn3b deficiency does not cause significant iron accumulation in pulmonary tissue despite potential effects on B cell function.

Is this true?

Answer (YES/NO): NO